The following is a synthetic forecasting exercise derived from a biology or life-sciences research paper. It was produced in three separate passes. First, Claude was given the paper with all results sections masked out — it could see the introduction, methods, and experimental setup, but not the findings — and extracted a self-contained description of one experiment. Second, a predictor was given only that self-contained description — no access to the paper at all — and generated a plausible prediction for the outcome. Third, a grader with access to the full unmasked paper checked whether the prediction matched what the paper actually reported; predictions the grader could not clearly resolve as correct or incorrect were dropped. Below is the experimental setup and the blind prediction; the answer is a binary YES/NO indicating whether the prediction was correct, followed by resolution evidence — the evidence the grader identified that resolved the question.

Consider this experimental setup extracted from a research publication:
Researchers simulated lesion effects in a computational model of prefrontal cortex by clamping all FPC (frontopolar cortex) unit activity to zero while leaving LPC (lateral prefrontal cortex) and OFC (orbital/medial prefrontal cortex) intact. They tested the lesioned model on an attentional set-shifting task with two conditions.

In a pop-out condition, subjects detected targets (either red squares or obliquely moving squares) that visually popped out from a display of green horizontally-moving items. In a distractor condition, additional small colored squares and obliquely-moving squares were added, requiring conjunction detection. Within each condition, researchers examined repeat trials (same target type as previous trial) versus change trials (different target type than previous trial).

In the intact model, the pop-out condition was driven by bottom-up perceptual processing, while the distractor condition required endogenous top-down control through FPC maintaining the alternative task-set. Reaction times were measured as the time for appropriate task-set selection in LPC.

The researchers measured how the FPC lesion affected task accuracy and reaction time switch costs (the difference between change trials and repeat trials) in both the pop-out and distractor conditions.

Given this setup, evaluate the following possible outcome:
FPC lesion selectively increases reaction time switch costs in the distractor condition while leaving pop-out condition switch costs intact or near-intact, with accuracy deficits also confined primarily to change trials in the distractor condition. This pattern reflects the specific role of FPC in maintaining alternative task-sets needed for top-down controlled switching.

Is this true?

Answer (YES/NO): NO